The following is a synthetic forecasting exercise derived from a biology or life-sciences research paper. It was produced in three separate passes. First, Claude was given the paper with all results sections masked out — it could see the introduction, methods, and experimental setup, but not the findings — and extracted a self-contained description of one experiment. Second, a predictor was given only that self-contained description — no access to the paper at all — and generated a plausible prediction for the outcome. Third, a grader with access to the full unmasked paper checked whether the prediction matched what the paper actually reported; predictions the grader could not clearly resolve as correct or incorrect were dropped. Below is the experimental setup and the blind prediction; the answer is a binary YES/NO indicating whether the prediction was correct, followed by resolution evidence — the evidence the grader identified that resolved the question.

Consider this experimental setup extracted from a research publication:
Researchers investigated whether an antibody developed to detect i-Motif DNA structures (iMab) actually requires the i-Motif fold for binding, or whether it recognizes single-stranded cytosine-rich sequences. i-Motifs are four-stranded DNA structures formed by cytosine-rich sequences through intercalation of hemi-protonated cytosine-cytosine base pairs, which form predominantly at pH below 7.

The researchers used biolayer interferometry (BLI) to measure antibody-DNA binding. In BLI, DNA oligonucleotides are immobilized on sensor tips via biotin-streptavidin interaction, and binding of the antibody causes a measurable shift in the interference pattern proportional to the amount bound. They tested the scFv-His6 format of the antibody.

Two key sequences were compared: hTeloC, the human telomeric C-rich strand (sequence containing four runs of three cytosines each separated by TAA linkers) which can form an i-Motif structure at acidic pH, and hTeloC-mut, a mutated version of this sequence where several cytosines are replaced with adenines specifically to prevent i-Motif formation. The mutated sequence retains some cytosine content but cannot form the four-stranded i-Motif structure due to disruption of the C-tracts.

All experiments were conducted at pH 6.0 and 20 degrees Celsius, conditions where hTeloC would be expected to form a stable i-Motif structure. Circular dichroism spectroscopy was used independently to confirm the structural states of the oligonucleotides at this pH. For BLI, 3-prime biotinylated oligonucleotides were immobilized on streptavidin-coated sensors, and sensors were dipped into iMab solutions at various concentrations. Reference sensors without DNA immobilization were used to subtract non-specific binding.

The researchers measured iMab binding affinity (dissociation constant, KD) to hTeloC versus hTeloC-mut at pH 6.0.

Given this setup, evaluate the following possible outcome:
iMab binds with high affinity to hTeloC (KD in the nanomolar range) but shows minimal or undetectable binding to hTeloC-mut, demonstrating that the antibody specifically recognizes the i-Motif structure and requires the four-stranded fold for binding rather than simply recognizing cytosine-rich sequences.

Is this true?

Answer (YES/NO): NO